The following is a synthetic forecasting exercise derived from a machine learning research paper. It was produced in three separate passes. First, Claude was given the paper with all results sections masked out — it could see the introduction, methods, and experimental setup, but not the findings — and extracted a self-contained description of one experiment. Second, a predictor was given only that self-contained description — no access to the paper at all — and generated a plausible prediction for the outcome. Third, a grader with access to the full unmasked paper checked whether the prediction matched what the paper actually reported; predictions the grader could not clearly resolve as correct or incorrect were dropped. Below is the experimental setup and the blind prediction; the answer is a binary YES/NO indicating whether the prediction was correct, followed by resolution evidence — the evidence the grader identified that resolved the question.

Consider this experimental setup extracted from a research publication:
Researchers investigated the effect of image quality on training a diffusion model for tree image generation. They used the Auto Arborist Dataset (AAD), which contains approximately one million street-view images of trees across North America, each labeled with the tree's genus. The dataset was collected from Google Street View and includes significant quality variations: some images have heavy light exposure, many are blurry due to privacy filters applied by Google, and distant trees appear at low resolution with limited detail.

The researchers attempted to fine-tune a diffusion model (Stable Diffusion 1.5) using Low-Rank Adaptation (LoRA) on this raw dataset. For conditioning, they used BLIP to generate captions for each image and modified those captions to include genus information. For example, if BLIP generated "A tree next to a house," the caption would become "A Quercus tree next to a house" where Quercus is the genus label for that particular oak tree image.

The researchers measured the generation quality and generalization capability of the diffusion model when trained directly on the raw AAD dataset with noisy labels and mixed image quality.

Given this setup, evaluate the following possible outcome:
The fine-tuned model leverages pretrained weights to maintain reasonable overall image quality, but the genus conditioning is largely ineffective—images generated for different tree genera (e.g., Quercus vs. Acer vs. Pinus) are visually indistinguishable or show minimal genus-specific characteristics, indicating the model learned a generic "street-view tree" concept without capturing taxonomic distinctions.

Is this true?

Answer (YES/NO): NO